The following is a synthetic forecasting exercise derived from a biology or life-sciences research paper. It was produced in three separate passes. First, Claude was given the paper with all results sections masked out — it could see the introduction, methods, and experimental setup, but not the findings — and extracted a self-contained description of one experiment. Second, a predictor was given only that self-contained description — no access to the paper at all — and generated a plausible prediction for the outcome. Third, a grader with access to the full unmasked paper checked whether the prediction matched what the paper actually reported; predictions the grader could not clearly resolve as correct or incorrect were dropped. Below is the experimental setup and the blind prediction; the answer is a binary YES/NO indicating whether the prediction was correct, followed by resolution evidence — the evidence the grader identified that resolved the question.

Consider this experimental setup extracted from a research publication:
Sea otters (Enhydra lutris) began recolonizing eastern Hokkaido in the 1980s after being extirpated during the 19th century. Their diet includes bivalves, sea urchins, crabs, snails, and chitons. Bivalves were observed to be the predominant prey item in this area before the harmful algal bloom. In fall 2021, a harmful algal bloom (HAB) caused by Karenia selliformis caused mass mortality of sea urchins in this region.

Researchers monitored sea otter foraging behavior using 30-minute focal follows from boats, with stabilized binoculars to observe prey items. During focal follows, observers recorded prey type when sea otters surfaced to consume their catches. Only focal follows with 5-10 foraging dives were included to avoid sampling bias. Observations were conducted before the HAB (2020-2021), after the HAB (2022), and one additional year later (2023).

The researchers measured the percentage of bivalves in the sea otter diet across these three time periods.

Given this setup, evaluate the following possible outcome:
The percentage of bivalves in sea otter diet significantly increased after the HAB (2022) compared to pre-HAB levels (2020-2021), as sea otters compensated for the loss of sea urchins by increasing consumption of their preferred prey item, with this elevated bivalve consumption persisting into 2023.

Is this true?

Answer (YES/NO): NO